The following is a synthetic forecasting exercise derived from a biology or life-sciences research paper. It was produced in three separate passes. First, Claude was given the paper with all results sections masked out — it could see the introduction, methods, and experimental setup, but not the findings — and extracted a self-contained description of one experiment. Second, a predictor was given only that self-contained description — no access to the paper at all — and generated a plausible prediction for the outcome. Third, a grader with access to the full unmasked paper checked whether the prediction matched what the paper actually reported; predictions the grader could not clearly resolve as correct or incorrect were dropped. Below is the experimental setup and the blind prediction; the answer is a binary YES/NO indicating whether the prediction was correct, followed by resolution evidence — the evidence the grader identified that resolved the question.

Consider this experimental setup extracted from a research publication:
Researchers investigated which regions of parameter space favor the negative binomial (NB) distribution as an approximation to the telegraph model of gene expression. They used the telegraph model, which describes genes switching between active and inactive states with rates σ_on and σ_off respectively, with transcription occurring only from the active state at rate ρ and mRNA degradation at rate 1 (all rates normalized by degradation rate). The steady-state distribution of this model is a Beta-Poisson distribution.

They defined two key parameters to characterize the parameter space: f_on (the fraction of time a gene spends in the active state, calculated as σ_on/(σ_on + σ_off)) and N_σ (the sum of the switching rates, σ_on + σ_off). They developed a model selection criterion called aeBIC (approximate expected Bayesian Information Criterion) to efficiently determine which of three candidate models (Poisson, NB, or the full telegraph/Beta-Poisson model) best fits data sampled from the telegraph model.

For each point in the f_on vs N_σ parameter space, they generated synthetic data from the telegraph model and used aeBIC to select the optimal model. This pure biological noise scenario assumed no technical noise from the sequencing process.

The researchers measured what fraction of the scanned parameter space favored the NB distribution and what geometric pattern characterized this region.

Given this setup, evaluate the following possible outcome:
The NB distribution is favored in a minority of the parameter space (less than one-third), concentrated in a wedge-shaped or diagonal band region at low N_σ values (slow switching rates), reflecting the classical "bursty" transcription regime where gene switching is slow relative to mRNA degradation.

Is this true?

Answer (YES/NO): NO